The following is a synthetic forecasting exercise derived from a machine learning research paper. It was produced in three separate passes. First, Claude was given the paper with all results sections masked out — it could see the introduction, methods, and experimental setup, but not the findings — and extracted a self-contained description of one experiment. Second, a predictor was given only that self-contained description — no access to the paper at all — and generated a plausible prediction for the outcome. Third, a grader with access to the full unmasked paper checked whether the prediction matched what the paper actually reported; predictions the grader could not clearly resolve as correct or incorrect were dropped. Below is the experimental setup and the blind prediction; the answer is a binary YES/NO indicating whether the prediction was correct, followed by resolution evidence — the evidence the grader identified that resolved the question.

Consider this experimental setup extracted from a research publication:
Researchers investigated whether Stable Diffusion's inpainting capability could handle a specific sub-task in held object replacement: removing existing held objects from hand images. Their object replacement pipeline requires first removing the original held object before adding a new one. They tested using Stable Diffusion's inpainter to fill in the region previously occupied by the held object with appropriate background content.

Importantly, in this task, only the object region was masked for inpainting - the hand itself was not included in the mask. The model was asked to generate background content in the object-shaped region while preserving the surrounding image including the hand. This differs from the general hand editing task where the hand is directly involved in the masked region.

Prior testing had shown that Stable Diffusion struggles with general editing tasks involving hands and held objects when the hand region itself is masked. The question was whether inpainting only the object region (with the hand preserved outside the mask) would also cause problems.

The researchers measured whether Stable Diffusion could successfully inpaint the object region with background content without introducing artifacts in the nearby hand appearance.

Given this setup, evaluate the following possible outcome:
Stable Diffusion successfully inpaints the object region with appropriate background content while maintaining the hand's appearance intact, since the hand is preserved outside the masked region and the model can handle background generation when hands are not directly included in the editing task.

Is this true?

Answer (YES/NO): YES